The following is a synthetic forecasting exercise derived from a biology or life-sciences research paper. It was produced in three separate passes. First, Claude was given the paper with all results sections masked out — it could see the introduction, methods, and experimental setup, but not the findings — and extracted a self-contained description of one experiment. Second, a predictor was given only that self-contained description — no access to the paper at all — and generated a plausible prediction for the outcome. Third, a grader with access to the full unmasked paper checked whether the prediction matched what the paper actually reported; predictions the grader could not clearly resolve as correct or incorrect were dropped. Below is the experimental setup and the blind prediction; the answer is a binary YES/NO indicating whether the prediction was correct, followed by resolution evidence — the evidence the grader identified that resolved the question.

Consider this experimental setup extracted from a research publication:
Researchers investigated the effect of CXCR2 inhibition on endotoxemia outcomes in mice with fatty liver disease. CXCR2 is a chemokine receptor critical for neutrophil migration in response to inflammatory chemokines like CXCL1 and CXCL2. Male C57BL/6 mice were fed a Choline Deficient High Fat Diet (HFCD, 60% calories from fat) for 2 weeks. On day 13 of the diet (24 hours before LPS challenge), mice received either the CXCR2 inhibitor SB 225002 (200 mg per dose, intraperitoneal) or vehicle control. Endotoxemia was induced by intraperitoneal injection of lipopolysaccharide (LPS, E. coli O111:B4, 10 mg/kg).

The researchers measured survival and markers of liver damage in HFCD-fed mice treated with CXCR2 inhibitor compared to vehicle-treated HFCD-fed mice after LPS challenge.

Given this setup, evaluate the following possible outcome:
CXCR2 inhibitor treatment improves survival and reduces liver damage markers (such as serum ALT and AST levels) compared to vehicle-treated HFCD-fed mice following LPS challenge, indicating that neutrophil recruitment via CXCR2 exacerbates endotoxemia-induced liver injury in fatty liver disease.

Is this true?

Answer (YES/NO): YES